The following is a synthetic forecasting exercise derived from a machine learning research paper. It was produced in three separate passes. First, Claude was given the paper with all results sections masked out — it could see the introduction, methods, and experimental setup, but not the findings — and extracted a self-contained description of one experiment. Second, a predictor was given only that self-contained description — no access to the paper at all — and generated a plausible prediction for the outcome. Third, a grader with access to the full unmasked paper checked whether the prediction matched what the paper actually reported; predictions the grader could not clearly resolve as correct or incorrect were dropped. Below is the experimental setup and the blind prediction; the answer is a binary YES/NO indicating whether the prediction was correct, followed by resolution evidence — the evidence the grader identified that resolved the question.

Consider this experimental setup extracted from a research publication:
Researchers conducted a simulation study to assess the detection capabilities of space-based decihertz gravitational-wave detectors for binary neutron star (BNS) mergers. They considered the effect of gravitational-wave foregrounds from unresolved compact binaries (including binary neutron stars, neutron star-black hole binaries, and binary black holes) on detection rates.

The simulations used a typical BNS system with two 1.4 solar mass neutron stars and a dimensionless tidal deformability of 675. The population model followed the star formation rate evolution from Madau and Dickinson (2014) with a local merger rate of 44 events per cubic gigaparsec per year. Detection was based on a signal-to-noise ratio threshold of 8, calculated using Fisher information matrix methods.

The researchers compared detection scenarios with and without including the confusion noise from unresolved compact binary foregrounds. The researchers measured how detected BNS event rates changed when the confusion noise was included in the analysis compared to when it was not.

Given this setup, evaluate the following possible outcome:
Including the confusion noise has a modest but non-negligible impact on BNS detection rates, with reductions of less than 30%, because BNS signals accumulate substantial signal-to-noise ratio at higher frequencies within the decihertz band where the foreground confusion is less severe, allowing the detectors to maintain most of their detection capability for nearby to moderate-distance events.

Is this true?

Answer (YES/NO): NO